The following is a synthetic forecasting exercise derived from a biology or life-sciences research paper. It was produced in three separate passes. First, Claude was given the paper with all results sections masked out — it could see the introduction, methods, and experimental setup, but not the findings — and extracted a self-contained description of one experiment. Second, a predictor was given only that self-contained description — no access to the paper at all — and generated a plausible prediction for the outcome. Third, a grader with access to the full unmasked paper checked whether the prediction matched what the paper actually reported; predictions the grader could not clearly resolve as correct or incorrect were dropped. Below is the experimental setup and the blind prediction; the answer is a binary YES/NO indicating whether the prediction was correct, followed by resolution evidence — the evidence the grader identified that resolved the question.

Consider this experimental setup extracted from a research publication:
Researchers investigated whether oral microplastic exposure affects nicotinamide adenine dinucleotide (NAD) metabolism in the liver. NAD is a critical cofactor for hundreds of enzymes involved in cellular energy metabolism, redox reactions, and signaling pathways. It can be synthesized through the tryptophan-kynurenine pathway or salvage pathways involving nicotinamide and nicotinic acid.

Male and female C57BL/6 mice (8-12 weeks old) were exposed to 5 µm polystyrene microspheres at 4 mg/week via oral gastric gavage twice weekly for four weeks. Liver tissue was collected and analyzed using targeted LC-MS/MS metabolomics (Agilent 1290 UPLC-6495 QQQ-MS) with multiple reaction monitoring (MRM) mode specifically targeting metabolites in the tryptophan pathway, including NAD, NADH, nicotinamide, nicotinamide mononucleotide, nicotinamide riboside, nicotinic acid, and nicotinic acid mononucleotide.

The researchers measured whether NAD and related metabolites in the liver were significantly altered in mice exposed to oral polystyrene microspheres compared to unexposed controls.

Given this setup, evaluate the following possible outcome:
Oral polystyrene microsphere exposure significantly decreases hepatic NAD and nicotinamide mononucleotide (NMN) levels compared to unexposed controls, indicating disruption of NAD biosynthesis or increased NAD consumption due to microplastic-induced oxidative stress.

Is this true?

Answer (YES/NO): NO